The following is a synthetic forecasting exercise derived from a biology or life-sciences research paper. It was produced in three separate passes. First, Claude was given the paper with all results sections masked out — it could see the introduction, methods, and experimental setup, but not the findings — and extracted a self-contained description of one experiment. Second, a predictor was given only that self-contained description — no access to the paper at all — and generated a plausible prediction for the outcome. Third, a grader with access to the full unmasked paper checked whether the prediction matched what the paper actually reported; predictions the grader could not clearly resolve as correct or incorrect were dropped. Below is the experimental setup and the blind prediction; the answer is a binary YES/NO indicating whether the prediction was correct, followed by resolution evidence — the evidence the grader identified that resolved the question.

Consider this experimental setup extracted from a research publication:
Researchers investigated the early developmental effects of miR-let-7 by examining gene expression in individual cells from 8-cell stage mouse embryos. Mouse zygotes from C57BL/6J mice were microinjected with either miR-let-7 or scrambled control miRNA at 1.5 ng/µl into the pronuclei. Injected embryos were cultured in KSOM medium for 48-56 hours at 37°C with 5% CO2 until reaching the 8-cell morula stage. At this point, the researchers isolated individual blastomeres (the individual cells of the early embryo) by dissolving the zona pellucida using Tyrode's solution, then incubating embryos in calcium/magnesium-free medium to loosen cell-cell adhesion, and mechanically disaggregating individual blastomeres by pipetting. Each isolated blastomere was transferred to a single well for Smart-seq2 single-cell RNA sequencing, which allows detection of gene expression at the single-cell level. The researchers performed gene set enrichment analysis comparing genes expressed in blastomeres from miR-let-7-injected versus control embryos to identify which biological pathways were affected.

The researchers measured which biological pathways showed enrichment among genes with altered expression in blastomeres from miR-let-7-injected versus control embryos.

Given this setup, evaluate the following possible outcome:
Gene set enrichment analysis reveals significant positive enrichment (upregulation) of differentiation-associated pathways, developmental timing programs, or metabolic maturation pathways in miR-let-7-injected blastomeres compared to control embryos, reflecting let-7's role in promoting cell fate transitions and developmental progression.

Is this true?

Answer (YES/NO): NO